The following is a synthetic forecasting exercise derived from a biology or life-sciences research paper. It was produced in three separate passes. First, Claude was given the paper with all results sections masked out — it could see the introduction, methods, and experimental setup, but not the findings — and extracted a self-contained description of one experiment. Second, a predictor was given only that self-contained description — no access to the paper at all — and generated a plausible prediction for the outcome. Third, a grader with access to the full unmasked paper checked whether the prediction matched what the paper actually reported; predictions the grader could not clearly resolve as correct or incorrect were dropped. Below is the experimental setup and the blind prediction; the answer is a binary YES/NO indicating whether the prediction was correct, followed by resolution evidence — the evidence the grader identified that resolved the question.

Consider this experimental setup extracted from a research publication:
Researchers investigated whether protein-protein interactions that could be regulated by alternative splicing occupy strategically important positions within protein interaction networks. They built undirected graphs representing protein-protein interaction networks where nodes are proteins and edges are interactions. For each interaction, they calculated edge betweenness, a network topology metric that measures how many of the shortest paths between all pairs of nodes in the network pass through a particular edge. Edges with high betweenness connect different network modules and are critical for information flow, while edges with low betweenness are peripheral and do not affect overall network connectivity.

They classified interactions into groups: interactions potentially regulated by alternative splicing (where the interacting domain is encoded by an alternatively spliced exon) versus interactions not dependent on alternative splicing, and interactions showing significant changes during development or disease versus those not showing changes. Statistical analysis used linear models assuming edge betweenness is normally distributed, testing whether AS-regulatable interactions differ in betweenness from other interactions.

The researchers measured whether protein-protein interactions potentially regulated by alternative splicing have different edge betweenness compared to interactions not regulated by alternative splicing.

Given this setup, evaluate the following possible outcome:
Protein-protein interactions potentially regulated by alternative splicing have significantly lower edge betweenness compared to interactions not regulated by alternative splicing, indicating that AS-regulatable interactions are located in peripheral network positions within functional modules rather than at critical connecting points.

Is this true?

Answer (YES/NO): YES